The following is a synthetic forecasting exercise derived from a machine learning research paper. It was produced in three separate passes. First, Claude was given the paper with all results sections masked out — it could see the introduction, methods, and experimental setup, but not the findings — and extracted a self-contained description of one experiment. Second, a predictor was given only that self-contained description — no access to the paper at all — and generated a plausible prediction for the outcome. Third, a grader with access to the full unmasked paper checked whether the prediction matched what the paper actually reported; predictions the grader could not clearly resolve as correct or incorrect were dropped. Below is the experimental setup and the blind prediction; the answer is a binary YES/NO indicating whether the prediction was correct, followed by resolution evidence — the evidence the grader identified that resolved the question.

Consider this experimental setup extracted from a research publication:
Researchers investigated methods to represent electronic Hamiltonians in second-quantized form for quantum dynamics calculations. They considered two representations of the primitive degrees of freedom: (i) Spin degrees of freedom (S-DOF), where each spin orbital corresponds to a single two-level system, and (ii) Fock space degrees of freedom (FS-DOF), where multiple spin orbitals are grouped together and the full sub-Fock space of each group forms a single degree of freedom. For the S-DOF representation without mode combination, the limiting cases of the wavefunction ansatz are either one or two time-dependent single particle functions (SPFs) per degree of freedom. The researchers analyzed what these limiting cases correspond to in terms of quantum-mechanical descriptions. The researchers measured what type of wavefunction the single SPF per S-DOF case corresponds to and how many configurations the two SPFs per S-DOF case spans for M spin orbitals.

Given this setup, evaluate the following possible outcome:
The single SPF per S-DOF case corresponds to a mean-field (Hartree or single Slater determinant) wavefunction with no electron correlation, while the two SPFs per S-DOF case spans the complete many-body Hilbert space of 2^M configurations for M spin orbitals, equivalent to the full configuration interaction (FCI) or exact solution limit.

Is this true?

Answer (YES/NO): YES